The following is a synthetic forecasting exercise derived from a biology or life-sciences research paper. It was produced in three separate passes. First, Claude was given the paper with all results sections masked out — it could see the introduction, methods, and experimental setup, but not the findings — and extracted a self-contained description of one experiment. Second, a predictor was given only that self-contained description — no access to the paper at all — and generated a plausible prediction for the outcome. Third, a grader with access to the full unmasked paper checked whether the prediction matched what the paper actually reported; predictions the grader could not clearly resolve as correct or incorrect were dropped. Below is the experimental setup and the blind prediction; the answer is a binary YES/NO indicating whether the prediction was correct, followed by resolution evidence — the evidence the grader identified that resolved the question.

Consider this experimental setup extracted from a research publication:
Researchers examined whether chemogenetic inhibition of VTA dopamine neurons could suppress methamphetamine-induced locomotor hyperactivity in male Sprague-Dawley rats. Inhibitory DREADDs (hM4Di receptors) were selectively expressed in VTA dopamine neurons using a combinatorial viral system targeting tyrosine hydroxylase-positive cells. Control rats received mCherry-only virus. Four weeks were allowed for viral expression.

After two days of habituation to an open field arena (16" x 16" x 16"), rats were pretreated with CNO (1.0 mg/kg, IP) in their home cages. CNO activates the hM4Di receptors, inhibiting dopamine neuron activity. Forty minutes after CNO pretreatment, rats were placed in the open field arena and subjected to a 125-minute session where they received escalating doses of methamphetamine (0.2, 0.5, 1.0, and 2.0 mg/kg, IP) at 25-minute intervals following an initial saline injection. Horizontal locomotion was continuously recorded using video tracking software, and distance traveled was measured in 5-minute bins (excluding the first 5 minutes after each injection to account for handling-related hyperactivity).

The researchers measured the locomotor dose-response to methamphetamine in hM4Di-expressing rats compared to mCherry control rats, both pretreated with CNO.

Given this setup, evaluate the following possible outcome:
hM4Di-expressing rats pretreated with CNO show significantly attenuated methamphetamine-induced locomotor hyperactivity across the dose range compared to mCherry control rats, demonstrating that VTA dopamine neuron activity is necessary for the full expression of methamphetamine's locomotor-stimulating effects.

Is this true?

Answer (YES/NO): NO